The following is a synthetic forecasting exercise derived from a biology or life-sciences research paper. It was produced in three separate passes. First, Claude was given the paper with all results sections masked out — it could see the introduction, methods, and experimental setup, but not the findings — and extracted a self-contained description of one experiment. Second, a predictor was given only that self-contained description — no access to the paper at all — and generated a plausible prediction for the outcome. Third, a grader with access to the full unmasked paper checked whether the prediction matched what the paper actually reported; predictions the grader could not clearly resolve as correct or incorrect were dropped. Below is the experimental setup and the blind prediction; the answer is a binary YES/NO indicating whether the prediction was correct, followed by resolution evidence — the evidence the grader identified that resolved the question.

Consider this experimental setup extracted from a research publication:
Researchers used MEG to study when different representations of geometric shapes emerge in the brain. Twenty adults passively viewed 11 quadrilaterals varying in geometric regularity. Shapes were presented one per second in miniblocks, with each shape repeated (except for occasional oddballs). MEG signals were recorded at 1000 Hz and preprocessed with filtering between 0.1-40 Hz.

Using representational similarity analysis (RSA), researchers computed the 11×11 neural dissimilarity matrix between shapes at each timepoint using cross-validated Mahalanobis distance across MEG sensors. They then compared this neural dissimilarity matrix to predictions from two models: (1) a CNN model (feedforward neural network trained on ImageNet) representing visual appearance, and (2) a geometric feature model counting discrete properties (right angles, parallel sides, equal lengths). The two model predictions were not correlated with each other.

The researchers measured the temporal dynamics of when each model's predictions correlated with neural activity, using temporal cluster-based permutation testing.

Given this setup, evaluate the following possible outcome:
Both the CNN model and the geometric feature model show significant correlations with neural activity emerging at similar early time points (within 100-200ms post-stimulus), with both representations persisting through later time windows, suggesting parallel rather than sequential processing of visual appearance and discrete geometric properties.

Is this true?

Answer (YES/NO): NO